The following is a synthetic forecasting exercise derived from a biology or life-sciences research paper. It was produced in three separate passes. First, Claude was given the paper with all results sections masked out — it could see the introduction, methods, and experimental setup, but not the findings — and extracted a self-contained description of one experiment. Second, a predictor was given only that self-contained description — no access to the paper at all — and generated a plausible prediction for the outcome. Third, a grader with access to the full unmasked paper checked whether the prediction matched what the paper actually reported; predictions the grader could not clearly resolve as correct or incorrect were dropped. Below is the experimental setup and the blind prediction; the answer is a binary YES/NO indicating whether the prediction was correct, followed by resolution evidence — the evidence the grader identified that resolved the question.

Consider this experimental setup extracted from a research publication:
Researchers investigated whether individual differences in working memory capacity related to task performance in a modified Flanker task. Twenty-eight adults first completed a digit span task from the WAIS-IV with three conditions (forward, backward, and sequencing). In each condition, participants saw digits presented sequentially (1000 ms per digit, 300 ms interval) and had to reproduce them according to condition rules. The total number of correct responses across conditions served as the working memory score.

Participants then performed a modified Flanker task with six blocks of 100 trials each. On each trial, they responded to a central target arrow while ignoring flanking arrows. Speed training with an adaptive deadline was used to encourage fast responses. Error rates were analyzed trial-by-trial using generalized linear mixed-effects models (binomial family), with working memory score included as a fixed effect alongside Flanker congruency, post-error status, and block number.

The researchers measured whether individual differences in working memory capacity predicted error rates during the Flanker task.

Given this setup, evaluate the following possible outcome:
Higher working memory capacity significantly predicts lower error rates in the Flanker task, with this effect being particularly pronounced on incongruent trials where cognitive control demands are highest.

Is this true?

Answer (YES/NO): NO